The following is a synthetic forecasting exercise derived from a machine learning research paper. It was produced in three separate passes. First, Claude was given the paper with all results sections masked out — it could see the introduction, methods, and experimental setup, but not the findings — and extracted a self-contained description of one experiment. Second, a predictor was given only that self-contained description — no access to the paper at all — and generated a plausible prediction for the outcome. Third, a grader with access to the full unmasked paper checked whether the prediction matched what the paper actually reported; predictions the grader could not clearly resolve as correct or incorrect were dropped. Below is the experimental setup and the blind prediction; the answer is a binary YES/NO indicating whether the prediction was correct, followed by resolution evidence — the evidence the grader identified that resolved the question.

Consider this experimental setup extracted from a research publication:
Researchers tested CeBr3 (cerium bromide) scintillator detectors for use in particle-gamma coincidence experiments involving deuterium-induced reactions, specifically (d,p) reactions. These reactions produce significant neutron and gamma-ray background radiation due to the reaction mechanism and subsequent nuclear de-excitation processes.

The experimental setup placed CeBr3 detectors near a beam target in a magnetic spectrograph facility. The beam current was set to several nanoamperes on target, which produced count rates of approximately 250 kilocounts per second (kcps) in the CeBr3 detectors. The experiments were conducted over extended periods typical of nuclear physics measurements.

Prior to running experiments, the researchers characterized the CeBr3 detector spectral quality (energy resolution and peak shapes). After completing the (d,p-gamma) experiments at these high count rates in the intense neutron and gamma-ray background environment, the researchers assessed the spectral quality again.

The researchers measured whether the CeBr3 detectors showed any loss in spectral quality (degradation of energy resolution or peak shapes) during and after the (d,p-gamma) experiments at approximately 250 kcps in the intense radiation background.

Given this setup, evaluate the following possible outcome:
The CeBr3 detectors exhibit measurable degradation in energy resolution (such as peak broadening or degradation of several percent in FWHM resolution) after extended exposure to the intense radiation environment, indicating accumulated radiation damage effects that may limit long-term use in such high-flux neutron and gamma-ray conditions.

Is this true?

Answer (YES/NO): NO